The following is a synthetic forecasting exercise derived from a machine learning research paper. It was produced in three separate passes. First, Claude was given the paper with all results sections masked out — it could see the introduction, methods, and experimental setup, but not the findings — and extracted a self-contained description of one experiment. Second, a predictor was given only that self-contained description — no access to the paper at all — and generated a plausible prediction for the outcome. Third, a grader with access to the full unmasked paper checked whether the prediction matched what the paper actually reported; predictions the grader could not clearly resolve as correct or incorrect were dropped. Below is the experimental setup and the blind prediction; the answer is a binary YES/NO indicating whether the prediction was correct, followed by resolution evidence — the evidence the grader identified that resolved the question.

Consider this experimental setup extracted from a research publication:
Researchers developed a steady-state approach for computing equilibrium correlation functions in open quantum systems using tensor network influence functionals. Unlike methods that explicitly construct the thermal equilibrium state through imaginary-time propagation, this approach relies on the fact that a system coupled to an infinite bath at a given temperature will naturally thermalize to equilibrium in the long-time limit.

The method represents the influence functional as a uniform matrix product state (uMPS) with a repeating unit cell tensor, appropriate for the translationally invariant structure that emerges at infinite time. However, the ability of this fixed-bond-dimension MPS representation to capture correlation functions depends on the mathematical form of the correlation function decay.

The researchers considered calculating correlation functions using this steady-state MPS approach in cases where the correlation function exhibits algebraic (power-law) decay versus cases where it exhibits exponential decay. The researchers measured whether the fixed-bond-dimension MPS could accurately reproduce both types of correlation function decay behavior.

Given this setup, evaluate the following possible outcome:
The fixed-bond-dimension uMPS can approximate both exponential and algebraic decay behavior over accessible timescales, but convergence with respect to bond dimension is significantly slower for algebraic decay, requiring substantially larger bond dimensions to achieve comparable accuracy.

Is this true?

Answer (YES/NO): NO